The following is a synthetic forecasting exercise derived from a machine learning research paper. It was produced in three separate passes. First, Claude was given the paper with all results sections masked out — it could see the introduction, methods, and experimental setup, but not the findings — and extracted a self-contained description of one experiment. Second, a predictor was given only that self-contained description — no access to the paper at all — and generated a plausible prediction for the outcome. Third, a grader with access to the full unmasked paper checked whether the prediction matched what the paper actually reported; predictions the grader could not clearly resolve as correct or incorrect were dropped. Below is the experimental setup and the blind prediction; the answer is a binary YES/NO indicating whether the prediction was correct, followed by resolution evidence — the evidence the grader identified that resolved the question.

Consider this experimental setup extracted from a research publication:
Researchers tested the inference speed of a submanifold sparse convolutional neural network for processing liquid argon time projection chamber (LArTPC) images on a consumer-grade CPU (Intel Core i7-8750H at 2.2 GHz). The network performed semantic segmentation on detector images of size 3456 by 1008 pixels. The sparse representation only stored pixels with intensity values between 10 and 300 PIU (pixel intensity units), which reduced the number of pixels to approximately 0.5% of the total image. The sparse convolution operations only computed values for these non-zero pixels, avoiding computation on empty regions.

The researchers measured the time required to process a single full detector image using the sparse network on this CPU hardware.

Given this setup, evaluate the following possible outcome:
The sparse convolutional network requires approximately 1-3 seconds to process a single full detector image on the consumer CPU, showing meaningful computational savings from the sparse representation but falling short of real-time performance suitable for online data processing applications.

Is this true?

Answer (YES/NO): NO